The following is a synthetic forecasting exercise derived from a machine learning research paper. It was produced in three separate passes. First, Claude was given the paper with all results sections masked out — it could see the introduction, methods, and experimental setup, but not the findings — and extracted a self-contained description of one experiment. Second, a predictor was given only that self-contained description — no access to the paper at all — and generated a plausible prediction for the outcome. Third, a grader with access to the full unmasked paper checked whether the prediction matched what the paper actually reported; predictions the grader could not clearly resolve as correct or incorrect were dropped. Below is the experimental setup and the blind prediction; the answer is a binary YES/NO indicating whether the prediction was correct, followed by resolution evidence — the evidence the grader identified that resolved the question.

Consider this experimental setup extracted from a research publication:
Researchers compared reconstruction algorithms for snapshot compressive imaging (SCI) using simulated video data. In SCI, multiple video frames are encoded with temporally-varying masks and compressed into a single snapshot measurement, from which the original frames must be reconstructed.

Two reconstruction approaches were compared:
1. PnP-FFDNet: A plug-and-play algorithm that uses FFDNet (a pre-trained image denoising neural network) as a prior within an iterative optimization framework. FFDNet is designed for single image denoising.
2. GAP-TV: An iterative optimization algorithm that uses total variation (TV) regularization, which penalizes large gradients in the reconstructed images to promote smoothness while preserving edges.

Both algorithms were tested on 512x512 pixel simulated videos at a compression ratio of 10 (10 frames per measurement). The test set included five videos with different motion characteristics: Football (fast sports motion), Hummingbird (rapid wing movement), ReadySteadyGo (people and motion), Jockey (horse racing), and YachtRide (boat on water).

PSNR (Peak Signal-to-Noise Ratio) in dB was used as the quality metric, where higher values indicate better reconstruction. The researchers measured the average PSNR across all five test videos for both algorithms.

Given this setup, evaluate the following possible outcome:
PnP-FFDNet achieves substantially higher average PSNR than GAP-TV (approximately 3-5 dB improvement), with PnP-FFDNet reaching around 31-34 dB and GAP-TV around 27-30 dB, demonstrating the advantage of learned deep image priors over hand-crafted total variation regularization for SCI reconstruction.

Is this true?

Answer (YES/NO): NO